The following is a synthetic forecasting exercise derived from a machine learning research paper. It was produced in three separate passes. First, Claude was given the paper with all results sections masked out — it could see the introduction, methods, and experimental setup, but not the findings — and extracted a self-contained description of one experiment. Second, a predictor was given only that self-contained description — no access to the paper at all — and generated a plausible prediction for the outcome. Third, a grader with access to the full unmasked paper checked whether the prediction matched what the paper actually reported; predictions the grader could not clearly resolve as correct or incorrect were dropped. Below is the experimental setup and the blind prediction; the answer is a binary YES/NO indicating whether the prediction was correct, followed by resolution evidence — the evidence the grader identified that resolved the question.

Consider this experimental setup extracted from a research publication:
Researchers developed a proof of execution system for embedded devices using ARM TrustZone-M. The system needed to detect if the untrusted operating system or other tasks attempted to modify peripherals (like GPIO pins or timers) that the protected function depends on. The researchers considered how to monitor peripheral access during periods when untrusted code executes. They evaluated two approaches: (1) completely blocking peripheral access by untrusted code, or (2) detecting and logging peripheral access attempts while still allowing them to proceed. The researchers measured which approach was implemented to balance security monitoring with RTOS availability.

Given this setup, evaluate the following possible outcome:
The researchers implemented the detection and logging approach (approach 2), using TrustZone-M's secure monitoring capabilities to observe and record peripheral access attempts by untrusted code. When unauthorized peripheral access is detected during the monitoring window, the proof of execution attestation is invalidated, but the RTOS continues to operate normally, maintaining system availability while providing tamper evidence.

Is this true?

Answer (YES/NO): YES